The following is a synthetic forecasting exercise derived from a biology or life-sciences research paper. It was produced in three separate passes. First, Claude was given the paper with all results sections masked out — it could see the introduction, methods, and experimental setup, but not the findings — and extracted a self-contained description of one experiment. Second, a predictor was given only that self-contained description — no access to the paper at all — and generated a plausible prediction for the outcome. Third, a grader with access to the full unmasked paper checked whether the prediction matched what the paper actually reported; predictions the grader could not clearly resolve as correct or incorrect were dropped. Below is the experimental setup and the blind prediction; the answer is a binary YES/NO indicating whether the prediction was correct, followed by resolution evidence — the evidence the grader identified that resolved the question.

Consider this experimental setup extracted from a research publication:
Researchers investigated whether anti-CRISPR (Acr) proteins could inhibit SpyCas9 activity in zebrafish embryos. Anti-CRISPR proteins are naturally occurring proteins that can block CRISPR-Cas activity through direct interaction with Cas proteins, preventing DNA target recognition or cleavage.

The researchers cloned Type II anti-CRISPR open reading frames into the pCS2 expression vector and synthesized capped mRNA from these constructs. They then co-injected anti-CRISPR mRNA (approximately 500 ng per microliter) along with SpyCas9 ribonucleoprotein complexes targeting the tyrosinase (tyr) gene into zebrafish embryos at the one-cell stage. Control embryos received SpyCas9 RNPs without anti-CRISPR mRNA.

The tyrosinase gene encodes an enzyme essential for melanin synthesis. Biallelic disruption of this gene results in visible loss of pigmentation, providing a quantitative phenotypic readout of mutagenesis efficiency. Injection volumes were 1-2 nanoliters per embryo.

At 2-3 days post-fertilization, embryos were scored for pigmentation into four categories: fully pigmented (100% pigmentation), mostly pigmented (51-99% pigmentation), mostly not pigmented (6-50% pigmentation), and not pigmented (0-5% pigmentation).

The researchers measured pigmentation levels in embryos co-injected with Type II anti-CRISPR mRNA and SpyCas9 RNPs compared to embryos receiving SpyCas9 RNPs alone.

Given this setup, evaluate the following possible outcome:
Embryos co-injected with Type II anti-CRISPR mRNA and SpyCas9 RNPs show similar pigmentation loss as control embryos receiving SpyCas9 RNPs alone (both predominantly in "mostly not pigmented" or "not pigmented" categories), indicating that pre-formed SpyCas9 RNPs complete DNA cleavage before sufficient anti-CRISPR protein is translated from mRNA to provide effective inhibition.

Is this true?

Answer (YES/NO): NO